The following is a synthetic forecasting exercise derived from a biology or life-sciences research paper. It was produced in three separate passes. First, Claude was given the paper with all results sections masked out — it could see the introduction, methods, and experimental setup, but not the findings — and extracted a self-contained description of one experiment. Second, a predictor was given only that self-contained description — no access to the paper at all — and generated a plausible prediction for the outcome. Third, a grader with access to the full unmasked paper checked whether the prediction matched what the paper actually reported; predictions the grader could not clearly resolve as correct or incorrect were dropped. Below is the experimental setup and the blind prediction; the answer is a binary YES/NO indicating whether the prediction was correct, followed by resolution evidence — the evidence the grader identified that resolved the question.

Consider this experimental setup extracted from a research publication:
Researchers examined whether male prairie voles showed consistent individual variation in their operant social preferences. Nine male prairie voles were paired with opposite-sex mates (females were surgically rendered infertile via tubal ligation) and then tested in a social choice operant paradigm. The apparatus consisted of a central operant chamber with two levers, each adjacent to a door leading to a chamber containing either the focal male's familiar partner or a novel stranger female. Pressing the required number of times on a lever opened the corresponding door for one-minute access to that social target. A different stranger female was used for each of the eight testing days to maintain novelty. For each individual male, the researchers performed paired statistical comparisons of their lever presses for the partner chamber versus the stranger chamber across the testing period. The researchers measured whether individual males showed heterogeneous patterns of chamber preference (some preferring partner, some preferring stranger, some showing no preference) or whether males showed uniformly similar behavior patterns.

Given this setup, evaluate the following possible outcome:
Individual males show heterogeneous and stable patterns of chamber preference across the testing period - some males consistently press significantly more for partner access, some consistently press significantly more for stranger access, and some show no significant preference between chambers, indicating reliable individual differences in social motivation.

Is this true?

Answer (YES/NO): YES